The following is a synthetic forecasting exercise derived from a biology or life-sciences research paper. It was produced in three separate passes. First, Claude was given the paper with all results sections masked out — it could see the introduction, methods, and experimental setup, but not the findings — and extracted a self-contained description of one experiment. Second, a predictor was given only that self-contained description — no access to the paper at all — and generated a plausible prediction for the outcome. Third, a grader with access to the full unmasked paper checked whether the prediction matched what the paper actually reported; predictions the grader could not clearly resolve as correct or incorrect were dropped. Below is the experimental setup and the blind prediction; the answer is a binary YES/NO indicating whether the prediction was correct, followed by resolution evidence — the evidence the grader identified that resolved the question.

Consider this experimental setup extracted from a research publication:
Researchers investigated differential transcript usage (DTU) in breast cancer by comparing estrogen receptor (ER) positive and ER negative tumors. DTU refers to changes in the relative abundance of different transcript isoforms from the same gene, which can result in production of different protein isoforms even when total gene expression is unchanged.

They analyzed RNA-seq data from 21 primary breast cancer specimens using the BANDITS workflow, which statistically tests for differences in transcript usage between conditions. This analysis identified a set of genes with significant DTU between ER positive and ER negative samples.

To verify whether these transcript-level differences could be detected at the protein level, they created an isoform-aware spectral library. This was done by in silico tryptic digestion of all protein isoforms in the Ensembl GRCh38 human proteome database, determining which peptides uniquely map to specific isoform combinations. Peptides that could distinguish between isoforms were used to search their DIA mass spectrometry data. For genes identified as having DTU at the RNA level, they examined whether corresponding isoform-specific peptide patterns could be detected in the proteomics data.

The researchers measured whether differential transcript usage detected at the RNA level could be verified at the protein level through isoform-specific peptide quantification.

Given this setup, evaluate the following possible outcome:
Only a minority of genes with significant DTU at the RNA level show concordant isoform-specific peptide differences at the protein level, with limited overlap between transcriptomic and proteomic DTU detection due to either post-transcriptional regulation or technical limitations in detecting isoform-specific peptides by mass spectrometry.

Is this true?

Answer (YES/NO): YES